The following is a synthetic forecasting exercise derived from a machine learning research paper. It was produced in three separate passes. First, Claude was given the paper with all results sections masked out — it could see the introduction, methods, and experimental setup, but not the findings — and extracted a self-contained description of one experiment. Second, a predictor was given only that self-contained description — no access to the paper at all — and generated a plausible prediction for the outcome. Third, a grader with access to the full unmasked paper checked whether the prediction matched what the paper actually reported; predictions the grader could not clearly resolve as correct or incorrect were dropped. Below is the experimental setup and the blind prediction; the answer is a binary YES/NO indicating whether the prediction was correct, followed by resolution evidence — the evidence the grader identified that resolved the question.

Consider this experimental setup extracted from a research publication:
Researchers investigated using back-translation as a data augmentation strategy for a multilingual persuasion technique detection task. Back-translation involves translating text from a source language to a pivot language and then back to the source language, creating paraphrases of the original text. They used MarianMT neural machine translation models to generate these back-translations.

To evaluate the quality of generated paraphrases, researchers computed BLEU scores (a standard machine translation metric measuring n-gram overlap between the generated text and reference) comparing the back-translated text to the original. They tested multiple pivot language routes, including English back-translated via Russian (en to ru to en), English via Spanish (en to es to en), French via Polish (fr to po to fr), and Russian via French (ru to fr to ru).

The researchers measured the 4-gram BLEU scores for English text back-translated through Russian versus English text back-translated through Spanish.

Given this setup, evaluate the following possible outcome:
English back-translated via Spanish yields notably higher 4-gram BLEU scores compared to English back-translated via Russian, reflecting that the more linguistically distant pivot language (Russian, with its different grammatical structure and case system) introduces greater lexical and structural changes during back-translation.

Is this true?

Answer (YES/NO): YES